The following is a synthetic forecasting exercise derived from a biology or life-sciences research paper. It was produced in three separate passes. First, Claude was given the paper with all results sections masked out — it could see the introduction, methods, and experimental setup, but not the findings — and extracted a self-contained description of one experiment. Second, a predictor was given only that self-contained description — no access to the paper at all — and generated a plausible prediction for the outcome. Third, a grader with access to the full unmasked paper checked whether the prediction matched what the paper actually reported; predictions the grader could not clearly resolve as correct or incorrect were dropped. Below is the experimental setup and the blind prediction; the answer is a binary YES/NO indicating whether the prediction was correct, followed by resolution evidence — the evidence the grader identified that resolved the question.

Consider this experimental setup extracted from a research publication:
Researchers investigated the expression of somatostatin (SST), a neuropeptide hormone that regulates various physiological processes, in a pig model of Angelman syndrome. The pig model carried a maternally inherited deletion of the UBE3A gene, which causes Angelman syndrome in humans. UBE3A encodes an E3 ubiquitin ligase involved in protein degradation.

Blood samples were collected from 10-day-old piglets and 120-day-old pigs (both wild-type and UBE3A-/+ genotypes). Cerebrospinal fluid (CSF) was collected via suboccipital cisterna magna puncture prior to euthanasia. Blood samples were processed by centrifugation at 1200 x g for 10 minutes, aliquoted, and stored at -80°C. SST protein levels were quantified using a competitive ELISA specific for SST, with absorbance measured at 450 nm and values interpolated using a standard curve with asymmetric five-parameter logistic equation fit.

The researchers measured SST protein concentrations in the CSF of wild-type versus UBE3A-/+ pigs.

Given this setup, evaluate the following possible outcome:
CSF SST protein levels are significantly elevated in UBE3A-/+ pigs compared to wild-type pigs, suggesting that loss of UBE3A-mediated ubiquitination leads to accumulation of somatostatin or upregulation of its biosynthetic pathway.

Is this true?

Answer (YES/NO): NO